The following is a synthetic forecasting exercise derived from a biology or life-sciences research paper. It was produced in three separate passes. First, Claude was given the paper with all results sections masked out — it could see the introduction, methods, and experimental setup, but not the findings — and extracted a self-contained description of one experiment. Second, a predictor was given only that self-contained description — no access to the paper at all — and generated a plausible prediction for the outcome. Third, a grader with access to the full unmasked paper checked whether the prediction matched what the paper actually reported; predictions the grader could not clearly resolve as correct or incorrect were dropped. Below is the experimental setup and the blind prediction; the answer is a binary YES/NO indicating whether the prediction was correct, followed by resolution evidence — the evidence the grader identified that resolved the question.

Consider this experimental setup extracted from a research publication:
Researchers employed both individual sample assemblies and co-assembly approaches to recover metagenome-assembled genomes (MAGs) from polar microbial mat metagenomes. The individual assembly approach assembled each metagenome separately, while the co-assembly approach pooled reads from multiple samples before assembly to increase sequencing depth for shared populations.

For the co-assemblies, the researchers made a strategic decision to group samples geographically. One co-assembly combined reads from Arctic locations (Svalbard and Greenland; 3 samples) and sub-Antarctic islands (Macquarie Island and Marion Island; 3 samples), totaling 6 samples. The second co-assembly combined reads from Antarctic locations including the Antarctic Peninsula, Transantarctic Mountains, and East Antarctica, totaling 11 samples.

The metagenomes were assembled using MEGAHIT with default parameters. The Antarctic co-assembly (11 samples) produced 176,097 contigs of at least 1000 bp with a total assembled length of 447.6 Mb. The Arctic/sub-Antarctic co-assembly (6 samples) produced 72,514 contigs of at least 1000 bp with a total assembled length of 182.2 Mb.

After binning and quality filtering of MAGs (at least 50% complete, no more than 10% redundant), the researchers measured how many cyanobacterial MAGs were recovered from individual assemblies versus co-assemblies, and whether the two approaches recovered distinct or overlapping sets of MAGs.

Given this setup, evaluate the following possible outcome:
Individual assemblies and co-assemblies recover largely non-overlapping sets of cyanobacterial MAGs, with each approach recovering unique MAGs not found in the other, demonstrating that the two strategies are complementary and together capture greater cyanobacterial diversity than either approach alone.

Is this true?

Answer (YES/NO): NO